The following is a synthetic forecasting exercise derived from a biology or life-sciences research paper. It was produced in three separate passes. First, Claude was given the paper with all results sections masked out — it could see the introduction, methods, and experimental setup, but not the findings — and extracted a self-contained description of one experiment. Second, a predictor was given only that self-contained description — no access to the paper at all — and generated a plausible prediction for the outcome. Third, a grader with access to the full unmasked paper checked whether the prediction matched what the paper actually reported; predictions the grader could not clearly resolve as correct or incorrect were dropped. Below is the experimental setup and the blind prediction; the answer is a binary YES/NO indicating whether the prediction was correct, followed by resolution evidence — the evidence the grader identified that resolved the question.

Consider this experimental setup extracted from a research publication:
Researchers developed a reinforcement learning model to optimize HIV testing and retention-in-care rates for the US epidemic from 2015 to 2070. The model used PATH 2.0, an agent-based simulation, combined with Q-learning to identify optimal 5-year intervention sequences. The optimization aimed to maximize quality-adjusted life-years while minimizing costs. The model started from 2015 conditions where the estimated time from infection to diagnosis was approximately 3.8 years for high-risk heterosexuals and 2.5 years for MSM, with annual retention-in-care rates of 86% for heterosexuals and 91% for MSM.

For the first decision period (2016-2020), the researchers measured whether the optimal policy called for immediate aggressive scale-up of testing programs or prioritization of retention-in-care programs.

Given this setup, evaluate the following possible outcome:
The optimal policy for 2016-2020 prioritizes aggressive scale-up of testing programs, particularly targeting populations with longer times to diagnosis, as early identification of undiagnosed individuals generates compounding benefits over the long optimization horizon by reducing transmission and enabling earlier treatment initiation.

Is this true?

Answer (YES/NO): NO